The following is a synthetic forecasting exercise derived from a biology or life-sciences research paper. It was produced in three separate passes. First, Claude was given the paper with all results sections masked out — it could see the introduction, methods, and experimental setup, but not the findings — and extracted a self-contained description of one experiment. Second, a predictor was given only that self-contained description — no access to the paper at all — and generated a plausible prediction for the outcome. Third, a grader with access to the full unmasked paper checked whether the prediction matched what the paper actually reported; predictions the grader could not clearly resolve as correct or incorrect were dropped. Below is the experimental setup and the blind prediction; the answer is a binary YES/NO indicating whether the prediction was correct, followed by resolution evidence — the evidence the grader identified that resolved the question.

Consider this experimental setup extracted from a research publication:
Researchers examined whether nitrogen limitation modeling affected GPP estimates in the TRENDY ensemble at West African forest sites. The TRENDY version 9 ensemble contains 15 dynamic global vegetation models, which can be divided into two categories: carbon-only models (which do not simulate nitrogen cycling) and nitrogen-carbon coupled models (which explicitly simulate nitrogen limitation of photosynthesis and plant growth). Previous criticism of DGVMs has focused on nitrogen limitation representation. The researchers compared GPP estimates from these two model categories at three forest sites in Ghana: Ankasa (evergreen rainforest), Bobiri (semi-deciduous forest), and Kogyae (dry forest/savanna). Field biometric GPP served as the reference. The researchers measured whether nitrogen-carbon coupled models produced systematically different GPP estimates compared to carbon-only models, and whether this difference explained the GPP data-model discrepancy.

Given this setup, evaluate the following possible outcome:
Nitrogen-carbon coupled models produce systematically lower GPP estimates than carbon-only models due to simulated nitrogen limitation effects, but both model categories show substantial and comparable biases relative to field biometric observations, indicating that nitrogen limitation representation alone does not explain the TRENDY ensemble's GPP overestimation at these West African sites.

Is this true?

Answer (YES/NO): NO